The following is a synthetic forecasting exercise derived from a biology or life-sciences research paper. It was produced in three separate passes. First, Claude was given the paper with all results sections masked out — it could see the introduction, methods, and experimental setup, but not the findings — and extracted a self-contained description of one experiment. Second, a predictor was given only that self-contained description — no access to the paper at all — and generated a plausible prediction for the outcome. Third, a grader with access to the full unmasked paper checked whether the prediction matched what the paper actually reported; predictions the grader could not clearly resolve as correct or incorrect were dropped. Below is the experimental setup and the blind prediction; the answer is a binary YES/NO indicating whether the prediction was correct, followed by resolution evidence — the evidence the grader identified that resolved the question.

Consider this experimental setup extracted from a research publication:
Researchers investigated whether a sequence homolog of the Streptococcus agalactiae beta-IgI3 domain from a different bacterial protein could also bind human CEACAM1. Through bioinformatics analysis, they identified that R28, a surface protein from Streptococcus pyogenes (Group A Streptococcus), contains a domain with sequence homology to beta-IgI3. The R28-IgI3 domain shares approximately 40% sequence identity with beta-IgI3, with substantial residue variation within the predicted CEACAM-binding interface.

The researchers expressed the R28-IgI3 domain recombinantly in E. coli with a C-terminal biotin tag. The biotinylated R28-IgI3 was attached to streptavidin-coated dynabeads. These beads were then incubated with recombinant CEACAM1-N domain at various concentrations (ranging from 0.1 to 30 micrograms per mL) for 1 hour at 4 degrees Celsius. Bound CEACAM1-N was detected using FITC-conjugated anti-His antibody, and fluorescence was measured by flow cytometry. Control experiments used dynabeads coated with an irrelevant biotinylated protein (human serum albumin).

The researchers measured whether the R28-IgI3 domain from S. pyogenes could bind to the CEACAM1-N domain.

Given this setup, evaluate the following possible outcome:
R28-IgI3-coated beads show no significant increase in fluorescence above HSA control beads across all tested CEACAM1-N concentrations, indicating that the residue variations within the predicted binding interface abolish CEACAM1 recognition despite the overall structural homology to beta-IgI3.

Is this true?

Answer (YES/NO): NO